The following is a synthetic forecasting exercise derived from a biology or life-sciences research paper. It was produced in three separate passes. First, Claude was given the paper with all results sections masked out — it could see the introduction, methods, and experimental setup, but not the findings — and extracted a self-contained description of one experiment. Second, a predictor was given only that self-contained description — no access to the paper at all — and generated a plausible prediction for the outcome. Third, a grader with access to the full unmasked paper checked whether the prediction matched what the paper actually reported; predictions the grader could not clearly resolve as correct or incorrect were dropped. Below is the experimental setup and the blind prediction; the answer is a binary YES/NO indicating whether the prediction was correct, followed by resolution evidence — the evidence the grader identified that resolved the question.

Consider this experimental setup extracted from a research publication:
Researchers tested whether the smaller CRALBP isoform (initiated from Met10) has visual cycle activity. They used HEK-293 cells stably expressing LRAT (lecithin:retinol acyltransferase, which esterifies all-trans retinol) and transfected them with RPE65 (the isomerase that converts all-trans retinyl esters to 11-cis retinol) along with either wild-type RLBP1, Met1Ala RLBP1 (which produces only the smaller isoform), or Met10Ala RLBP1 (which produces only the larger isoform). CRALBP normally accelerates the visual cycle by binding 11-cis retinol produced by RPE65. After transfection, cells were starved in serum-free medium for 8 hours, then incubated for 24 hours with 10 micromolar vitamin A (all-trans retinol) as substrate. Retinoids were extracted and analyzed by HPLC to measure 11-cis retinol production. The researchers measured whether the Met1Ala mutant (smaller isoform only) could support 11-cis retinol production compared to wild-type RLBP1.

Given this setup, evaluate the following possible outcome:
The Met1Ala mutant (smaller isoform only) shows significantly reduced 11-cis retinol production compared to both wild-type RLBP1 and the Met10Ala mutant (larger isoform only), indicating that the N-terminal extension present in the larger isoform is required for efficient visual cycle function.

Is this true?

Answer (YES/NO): NO